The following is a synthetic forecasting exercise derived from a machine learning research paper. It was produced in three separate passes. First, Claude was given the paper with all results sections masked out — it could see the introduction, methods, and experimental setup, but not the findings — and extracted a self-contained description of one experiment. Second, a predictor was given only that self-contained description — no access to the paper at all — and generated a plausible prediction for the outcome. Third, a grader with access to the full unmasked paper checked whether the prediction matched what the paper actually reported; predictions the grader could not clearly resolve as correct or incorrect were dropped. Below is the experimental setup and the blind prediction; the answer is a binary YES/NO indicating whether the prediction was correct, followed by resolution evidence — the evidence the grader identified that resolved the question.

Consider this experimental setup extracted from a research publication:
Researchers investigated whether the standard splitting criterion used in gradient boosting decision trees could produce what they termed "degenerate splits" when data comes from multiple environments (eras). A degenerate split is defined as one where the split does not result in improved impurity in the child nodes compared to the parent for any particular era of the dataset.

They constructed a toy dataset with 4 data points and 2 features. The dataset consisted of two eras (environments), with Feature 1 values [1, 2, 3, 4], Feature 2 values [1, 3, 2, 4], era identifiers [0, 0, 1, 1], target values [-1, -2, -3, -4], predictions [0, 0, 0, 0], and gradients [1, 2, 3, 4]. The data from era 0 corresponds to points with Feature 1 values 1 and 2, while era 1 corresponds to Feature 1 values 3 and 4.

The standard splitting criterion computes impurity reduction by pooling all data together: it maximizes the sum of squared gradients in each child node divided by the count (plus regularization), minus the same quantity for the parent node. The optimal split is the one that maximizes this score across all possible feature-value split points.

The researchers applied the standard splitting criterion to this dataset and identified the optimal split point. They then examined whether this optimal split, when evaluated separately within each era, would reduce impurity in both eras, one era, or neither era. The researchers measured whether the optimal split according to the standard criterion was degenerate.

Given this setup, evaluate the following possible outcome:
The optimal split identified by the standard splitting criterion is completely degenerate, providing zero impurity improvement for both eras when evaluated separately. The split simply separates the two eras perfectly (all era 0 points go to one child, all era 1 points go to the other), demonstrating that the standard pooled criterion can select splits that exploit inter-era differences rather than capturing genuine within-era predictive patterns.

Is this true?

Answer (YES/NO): NO